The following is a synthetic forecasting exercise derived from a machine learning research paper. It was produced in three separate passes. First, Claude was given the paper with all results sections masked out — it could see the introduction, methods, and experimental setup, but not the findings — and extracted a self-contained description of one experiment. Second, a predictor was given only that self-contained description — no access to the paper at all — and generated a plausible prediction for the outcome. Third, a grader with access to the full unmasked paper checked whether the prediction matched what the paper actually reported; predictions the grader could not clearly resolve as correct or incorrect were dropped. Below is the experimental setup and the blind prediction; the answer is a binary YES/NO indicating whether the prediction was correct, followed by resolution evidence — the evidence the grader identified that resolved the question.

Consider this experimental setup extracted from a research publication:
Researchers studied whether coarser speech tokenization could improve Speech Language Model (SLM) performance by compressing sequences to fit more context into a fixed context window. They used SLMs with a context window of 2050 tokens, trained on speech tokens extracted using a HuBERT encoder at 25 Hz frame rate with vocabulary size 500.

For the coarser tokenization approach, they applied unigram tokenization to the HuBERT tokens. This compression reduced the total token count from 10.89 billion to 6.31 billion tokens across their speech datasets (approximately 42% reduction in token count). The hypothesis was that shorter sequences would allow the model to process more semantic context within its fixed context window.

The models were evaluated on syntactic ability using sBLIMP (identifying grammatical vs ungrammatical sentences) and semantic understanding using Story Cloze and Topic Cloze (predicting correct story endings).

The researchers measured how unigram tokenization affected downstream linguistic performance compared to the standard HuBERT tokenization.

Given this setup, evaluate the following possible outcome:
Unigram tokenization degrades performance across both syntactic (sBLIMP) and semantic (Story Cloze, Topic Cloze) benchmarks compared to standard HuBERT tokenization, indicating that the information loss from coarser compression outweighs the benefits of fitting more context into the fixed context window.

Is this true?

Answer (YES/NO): YES